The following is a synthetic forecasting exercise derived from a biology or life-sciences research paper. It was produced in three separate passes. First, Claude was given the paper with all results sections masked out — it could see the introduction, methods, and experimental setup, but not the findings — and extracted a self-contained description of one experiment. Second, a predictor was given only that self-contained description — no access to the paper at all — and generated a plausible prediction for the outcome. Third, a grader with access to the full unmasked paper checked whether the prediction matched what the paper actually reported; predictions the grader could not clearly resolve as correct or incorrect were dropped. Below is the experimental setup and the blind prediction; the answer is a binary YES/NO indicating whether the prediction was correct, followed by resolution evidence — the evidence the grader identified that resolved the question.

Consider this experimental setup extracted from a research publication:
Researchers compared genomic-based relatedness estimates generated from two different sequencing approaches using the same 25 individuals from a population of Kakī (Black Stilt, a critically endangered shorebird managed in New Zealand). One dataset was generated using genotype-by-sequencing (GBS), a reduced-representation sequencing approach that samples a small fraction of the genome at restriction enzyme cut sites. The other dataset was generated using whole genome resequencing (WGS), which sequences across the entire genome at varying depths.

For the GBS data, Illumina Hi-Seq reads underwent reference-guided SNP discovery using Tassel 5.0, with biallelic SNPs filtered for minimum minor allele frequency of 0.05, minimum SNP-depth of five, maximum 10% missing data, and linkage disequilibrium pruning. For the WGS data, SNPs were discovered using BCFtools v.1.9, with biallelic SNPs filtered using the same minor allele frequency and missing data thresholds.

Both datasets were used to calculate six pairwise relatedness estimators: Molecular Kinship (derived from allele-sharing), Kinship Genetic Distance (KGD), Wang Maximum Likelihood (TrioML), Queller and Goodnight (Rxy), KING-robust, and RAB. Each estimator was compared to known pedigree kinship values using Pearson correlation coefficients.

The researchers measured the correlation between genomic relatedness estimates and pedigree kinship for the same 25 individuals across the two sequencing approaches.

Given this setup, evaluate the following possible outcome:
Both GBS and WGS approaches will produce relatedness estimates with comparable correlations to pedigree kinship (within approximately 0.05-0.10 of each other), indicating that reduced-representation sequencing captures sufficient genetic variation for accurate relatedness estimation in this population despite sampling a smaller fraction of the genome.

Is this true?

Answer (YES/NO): NO